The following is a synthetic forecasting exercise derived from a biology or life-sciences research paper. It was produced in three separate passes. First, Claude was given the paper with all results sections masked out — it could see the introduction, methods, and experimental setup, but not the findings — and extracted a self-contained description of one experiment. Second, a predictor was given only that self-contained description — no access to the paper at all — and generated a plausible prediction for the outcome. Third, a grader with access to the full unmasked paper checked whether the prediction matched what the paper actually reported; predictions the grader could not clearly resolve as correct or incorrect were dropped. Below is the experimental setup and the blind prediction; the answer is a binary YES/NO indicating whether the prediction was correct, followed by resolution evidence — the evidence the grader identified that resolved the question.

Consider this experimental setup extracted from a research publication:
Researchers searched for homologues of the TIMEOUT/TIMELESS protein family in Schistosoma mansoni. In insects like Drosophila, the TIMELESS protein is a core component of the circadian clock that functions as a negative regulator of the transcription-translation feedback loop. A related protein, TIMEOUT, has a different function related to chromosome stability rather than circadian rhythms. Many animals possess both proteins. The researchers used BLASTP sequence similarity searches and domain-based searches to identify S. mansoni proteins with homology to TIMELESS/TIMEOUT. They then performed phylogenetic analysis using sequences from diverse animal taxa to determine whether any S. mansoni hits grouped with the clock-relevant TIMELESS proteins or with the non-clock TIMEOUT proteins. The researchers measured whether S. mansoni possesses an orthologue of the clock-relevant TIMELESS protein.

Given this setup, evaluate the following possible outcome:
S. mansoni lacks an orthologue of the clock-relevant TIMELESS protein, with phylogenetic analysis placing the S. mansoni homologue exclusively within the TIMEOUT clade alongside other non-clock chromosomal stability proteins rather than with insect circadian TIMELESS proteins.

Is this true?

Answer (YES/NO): YES